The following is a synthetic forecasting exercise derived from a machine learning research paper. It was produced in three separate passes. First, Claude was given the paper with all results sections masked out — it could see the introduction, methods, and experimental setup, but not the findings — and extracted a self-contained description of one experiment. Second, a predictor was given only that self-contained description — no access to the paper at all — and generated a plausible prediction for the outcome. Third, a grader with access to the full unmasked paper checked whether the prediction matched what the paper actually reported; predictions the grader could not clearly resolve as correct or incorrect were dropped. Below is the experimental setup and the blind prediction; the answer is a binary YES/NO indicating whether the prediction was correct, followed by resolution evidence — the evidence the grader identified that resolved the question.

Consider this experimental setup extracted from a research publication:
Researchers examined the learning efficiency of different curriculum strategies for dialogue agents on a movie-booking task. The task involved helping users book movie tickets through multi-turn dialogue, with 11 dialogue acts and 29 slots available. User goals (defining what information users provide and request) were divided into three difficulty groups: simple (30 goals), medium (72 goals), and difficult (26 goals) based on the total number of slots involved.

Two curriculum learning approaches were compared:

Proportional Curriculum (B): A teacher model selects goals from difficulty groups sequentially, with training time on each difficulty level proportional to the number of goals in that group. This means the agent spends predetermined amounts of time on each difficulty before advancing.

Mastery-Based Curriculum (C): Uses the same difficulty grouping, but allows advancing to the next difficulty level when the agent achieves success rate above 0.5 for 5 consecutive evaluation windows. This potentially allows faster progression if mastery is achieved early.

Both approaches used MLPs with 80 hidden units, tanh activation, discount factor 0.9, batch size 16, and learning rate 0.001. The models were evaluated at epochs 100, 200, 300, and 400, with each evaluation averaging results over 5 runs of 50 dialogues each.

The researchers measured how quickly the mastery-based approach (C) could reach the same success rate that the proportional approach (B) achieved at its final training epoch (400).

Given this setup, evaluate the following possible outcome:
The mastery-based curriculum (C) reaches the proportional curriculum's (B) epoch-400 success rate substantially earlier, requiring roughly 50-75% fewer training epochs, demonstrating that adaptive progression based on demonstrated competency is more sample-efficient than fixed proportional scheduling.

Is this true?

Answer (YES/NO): YES